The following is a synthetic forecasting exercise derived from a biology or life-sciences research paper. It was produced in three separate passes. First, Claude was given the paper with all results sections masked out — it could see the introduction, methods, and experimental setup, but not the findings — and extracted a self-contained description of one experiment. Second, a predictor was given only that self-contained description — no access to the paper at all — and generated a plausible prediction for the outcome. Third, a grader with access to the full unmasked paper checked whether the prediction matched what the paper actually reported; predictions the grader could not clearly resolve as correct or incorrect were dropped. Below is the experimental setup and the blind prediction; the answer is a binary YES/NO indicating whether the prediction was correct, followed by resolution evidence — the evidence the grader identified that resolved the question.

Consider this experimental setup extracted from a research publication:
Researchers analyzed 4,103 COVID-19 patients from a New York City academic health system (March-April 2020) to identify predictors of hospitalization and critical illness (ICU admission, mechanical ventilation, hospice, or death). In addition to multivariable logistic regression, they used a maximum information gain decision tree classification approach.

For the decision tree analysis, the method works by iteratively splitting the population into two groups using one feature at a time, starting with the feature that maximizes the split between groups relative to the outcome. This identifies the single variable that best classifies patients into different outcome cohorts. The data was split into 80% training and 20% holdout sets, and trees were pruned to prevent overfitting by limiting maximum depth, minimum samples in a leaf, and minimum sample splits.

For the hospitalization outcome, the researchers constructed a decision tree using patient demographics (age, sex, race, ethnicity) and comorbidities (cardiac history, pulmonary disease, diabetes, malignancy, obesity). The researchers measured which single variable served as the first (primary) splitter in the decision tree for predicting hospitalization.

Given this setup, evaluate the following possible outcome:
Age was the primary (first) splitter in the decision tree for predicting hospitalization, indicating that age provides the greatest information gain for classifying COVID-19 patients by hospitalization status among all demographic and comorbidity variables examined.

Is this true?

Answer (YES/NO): YES